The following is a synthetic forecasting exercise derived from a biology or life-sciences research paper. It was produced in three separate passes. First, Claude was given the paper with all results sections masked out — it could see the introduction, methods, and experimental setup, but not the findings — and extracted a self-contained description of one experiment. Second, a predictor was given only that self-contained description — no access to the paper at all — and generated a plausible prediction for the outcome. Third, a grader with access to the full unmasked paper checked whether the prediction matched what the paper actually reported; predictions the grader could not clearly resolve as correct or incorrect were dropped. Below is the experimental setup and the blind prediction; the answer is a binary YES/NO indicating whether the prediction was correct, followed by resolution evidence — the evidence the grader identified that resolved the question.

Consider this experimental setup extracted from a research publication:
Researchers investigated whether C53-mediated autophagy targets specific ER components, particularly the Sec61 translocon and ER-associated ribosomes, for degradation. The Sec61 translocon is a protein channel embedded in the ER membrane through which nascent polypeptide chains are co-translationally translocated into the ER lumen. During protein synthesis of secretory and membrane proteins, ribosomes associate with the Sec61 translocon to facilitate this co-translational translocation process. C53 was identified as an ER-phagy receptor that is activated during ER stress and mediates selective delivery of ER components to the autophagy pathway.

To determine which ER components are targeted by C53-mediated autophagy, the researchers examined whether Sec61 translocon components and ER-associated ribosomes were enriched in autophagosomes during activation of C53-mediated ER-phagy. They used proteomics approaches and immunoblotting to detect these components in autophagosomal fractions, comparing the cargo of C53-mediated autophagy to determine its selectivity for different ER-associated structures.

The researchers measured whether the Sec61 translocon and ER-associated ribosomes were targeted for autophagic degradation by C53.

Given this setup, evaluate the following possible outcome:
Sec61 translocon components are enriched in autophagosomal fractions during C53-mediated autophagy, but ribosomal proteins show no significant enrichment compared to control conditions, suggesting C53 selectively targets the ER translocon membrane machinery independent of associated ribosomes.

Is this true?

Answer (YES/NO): NO